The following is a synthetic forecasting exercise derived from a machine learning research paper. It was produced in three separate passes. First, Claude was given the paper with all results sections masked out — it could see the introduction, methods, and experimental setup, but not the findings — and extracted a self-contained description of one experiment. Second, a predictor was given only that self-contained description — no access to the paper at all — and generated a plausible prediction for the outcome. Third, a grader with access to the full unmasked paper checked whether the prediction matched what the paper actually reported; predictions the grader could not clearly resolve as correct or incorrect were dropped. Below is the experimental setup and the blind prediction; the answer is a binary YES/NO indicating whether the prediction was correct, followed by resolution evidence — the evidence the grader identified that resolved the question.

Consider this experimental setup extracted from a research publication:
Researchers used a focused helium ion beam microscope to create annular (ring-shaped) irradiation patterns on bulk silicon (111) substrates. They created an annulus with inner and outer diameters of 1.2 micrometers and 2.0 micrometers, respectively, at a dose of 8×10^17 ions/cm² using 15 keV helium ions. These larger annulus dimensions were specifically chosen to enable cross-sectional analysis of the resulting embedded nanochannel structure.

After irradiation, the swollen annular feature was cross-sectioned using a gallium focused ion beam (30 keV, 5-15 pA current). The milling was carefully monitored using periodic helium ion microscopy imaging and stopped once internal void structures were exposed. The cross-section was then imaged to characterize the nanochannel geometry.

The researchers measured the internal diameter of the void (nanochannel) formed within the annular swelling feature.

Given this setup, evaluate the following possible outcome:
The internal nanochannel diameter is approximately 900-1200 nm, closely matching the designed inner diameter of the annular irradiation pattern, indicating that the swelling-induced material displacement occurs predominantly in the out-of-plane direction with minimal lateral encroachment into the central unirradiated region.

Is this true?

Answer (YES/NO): NO